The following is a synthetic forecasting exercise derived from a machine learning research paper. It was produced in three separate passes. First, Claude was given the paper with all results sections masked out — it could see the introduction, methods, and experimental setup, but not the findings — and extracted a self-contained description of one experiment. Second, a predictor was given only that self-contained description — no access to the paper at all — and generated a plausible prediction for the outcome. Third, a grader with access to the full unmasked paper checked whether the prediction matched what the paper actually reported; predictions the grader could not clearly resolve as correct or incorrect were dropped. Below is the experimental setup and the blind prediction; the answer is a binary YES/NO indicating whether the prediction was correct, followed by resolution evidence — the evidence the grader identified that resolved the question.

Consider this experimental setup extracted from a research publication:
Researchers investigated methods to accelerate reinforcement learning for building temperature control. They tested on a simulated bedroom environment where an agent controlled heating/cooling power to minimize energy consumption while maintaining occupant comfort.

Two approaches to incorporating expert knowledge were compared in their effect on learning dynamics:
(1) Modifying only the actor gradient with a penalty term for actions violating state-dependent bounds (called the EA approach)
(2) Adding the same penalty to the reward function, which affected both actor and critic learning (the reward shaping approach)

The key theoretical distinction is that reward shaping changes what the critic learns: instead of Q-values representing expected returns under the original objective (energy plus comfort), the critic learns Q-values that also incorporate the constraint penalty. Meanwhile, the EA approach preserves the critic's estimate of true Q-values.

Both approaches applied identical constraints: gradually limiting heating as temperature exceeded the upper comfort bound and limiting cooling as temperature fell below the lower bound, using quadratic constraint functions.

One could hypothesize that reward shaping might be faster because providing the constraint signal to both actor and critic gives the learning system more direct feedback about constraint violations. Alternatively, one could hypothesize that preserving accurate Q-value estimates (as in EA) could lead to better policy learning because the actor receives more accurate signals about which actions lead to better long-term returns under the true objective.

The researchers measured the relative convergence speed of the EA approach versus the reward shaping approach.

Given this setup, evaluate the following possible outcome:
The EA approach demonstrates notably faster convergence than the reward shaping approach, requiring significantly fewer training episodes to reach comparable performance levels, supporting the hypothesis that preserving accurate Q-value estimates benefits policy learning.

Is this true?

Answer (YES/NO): YES